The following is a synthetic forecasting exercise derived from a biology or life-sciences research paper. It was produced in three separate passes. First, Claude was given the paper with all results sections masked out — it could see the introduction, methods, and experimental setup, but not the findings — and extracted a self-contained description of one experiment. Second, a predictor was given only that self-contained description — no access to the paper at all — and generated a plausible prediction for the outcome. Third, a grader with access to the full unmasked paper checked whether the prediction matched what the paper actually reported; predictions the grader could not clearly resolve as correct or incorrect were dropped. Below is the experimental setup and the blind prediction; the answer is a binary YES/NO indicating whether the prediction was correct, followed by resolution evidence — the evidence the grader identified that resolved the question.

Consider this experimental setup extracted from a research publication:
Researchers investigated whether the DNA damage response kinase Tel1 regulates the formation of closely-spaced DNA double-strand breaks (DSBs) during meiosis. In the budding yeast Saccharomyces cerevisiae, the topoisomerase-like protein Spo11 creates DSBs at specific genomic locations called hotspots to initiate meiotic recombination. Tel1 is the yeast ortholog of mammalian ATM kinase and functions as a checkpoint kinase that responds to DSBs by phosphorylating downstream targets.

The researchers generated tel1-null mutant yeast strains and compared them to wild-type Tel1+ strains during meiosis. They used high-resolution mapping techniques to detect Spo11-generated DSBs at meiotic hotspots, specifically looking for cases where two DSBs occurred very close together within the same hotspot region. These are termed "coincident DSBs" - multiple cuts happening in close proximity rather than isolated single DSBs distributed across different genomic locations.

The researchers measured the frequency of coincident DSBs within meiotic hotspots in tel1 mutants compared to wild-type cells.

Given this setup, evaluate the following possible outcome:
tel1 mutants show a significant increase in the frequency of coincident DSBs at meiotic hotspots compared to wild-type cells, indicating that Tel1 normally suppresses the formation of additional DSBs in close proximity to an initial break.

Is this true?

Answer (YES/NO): YES